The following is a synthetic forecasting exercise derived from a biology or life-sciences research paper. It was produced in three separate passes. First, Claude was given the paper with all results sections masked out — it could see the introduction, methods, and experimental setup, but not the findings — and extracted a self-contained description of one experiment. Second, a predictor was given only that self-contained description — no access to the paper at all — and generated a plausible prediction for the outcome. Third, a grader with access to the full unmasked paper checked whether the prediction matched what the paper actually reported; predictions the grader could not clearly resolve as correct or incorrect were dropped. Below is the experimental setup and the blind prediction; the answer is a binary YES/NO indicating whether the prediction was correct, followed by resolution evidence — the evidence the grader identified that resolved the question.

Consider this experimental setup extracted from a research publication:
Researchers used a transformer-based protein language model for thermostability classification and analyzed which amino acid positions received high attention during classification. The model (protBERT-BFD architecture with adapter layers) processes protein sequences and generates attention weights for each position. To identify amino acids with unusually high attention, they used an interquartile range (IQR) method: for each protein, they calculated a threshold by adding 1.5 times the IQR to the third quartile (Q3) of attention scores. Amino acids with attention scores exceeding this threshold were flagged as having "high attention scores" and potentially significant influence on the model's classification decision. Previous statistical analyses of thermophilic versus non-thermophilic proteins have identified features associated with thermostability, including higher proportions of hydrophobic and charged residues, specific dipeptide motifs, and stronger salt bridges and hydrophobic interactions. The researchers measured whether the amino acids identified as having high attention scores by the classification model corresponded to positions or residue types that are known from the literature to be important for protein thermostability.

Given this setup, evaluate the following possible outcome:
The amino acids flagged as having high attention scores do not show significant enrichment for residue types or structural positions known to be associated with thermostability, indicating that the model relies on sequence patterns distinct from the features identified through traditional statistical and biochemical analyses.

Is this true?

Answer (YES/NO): NO